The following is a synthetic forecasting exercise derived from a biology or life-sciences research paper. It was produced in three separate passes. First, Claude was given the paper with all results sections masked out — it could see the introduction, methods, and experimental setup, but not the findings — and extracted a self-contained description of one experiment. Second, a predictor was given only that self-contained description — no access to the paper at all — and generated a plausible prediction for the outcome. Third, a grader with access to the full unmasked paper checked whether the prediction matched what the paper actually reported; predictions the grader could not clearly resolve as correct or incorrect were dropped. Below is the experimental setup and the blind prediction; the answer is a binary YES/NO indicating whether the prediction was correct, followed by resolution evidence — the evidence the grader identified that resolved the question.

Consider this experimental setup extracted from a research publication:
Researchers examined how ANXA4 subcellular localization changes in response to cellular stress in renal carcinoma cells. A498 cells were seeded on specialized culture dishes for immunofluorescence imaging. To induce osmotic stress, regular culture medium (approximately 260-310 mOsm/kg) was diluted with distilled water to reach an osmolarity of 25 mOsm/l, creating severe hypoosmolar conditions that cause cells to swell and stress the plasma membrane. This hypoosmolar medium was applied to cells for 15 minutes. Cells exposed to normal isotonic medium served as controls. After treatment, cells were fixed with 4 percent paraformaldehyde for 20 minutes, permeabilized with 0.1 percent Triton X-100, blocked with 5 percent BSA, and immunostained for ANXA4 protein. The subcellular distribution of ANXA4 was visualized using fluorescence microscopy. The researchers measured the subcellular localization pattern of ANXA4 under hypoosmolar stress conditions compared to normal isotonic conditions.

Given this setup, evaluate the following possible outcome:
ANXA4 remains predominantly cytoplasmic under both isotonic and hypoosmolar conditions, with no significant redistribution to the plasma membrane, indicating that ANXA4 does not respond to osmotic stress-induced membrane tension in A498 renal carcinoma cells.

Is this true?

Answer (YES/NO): NO